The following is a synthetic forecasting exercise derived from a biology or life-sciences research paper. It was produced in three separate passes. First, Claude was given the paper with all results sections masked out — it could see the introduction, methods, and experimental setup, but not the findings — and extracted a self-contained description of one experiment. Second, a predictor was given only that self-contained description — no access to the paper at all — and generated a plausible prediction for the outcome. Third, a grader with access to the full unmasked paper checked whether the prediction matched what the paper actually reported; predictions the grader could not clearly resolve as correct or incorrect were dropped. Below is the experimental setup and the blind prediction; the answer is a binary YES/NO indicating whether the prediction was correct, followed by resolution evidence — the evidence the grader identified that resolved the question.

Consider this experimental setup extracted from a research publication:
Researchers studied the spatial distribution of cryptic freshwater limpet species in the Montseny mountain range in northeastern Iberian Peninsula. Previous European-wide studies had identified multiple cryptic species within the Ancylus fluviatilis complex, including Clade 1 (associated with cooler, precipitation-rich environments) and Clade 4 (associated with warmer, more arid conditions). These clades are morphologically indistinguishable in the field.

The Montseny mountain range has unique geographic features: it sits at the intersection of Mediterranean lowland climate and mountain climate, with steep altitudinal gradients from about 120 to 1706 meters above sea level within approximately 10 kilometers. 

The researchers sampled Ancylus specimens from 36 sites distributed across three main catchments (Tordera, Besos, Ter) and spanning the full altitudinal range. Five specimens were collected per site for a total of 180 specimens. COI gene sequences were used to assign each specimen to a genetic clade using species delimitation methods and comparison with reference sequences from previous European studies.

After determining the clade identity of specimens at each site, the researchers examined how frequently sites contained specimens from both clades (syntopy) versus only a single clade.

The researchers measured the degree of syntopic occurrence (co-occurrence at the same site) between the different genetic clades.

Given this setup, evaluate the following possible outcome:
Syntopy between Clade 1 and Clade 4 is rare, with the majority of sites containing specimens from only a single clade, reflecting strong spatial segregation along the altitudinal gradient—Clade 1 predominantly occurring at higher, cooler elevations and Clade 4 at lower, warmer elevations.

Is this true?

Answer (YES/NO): YES